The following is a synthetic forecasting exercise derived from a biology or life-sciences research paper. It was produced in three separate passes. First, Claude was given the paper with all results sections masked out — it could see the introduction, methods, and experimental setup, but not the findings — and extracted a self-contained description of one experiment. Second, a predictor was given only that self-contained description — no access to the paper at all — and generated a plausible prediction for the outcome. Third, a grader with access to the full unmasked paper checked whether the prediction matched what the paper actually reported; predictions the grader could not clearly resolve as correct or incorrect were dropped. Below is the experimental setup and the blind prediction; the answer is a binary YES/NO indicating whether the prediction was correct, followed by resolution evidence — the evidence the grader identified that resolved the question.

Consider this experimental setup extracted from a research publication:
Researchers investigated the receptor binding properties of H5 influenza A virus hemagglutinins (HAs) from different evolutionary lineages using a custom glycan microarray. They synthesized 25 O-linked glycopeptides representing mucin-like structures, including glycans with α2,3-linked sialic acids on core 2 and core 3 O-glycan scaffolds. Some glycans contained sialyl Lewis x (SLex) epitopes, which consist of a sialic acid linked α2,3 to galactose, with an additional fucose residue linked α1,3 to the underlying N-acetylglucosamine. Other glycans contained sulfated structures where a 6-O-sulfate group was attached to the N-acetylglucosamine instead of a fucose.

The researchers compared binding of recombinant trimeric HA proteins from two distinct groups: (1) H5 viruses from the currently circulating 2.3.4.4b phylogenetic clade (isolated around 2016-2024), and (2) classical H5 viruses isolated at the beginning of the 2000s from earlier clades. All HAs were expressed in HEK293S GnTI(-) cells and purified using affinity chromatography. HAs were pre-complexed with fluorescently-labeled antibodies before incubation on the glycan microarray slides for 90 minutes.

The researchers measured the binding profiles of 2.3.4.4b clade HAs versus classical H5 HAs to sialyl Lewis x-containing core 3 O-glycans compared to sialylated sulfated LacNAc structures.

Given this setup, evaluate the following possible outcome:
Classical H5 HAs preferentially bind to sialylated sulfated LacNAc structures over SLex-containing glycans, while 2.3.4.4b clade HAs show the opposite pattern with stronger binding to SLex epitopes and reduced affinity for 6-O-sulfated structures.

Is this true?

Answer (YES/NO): NO